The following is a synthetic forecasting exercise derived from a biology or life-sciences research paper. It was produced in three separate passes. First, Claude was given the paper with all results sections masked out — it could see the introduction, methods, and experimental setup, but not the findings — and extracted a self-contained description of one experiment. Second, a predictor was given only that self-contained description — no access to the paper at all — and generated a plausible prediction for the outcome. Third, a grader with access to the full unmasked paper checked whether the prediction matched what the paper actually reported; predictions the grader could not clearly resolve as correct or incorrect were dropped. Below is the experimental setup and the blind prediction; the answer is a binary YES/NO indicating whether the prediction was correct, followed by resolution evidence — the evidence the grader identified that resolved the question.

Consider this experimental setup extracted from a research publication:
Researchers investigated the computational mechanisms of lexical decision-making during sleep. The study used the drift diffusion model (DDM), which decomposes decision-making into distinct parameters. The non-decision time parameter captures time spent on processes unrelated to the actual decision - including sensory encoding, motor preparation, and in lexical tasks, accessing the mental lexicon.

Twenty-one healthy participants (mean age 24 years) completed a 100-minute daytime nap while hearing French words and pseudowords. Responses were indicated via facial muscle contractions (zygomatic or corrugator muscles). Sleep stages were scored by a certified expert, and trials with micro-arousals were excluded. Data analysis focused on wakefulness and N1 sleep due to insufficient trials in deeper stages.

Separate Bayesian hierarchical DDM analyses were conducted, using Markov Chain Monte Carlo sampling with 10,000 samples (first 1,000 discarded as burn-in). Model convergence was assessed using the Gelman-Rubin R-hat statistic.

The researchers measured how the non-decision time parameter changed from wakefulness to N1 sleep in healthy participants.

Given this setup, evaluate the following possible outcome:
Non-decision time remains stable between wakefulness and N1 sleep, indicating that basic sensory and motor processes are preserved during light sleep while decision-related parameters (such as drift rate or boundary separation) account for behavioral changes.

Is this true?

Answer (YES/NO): NO